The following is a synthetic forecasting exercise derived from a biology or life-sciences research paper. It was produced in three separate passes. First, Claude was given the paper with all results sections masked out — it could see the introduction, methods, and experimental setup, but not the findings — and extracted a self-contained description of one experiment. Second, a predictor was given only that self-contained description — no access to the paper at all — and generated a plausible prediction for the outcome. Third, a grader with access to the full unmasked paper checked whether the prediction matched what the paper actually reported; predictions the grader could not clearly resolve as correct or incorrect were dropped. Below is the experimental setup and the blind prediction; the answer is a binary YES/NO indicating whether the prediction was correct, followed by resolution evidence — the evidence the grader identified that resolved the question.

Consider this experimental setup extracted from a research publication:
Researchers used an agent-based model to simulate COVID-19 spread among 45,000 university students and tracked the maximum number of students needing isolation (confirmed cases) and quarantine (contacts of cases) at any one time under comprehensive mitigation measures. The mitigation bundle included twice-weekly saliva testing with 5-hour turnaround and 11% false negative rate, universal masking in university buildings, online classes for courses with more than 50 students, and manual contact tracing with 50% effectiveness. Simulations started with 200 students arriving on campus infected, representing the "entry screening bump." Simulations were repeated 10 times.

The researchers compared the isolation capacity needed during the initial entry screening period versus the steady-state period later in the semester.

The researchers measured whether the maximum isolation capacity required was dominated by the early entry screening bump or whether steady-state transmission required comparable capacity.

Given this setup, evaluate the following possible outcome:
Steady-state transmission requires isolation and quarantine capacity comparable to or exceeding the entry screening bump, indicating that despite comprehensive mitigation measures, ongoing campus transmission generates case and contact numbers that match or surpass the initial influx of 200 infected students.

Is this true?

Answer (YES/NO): NO